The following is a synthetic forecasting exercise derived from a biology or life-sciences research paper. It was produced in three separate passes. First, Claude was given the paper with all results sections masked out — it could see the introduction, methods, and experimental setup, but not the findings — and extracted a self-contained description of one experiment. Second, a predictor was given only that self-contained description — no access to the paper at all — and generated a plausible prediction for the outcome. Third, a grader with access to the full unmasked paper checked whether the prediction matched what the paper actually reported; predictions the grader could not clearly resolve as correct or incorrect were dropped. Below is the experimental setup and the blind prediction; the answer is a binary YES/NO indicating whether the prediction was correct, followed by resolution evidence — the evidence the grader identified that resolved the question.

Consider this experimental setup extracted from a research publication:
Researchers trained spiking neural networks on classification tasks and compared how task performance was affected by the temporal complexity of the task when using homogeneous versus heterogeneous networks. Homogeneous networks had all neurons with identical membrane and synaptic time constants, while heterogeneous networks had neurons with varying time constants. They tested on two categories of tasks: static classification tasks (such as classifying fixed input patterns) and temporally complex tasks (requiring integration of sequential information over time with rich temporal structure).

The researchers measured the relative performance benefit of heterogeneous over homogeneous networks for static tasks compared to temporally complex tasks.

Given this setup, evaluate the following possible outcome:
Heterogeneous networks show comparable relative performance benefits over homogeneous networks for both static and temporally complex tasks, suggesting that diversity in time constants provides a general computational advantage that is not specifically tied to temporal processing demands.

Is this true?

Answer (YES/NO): NO